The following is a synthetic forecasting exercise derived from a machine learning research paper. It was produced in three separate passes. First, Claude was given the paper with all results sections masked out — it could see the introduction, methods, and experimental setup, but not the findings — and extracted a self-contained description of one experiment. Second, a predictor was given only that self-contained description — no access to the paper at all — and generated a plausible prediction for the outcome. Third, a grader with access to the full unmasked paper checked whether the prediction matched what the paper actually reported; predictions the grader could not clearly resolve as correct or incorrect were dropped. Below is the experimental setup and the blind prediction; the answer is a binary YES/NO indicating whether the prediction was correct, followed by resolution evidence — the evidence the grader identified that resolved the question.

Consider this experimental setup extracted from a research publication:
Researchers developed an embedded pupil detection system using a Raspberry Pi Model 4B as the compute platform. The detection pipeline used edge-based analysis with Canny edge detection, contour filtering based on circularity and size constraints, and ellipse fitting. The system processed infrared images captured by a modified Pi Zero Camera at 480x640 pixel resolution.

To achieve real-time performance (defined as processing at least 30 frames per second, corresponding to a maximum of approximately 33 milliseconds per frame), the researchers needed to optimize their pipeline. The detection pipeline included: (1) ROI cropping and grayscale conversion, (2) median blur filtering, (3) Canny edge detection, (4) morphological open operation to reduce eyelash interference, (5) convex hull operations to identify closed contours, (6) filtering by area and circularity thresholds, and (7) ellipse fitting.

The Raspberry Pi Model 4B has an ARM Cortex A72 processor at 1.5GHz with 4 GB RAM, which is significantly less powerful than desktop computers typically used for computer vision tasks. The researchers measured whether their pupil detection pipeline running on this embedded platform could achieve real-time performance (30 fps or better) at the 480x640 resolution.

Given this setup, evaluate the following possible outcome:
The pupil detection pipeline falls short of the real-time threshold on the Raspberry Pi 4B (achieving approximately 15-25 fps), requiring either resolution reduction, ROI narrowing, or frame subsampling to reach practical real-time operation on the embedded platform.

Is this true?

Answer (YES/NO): YES